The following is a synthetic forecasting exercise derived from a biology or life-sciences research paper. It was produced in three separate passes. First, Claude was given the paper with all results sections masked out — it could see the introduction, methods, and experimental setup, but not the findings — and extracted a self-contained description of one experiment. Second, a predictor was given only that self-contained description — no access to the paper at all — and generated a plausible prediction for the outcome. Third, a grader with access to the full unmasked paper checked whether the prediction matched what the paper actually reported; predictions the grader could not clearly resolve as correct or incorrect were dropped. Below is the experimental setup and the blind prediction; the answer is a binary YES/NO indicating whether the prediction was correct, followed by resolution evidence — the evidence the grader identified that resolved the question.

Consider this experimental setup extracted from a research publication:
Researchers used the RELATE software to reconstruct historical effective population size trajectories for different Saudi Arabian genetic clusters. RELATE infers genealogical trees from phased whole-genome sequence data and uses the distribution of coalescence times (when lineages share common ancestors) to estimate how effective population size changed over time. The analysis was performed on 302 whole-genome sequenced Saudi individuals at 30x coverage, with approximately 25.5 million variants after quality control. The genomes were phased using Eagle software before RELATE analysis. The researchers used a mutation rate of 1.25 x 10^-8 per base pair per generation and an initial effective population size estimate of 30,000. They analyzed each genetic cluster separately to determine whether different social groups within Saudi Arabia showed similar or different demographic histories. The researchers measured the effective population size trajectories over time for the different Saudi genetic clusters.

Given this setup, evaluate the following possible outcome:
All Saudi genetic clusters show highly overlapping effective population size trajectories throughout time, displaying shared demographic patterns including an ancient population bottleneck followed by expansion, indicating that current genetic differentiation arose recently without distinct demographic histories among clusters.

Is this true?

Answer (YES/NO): NO